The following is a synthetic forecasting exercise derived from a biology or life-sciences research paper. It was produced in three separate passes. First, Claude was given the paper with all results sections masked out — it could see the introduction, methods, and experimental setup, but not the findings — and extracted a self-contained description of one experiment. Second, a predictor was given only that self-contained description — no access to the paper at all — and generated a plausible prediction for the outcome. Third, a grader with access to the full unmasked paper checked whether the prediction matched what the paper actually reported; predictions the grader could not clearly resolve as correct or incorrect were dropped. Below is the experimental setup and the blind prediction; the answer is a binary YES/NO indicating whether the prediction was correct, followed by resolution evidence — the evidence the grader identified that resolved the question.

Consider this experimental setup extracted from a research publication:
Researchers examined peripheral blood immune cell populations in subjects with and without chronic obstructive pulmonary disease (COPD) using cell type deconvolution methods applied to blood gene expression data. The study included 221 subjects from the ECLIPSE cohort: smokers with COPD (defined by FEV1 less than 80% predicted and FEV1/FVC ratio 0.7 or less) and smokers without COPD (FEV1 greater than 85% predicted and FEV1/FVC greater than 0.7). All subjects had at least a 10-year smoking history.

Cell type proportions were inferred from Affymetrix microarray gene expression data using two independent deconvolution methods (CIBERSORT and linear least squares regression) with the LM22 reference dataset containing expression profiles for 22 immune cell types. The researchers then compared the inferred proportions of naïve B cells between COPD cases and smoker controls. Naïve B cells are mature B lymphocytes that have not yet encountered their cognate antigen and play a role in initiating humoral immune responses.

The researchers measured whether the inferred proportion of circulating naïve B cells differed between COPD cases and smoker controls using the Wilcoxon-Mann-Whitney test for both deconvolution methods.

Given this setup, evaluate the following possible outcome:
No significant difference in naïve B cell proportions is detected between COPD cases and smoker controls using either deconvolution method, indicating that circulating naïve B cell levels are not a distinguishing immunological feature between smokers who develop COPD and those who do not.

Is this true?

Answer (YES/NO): NO